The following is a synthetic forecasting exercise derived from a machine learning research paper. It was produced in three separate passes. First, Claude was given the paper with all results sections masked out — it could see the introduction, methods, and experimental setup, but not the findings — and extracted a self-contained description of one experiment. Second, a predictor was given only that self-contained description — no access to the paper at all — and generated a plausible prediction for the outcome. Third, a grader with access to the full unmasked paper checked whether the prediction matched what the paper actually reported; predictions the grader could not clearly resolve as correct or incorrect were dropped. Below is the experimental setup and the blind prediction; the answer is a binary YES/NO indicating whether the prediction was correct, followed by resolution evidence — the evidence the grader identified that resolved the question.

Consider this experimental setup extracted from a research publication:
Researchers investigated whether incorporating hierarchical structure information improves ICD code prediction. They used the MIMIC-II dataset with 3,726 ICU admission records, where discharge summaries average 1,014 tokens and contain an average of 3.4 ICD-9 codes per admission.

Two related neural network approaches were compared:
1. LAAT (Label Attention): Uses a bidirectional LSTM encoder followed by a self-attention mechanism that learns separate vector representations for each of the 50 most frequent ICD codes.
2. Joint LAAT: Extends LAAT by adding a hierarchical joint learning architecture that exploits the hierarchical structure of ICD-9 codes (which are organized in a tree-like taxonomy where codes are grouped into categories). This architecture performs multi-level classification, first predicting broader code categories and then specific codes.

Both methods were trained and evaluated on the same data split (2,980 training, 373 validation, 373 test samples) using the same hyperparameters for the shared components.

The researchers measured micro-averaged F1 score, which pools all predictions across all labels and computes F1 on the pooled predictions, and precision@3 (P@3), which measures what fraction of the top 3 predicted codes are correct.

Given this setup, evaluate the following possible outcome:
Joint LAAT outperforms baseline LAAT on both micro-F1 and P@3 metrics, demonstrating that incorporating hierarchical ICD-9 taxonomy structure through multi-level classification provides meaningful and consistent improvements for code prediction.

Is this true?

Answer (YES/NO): NO